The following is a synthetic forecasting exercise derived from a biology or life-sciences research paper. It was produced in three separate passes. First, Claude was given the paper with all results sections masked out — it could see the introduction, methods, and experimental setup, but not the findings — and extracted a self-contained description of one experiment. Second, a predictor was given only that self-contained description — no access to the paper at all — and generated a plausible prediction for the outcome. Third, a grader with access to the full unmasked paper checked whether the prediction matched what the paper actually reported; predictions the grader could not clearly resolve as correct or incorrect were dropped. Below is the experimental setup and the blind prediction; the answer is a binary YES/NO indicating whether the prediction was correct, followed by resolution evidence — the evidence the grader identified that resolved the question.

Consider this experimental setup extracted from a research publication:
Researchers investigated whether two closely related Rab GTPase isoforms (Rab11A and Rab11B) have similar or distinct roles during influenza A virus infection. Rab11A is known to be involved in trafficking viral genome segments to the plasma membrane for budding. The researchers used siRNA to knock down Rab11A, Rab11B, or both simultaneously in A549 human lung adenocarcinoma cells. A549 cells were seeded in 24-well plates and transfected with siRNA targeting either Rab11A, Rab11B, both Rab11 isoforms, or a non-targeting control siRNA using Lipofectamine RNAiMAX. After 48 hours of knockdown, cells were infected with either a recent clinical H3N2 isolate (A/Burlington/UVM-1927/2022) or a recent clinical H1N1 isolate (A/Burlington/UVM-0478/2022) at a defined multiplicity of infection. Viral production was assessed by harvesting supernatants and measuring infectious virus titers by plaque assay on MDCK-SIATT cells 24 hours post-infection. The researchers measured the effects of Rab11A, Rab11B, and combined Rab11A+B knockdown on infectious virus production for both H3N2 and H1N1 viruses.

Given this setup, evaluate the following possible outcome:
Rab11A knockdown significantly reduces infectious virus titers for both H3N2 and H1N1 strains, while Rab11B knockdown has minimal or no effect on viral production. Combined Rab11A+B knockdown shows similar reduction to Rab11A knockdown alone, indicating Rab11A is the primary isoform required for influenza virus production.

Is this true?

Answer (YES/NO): NO